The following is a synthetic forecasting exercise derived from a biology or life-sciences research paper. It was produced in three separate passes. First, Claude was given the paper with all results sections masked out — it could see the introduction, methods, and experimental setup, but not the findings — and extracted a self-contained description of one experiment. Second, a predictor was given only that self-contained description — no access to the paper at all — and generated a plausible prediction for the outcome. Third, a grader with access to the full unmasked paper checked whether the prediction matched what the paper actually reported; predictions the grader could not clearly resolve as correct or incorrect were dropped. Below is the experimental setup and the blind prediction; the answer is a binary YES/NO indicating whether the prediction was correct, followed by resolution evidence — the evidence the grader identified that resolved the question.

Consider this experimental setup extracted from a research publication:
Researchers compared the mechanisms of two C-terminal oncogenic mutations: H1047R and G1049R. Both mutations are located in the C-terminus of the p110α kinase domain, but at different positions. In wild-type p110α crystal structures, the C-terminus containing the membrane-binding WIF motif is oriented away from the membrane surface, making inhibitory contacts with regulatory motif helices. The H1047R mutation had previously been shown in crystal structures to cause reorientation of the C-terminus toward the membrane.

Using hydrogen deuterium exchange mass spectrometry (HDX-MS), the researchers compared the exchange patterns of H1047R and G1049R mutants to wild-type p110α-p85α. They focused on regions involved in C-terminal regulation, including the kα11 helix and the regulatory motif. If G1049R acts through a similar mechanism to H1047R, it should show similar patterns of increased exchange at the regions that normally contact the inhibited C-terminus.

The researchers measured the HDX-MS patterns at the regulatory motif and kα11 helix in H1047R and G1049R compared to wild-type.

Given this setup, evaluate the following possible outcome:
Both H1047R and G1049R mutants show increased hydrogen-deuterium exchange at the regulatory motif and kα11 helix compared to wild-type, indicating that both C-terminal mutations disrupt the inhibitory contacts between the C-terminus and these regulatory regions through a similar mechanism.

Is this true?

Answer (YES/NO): YES